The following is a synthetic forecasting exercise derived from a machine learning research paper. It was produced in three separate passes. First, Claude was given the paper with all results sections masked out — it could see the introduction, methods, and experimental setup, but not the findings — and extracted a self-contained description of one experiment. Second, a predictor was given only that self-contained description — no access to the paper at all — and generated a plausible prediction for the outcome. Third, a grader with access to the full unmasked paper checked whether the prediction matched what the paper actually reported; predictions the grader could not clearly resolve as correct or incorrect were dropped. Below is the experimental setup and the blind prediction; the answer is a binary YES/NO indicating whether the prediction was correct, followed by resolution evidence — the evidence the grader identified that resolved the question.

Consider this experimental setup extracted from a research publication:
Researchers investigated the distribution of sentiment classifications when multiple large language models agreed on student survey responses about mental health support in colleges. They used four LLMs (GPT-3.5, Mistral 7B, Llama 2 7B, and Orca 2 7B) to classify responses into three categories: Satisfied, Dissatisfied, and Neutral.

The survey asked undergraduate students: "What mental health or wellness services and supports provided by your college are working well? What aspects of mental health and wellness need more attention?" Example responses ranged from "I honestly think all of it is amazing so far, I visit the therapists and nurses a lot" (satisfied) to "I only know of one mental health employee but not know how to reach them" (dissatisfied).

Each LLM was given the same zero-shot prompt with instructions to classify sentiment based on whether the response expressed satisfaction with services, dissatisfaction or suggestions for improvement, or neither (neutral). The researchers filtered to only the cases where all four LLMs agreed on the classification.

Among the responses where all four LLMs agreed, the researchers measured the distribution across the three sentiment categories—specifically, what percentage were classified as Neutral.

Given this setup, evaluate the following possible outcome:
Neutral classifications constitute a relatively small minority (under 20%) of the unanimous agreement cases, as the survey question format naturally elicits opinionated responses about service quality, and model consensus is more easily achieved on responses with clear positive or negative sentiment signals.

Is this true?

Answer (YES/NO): NO